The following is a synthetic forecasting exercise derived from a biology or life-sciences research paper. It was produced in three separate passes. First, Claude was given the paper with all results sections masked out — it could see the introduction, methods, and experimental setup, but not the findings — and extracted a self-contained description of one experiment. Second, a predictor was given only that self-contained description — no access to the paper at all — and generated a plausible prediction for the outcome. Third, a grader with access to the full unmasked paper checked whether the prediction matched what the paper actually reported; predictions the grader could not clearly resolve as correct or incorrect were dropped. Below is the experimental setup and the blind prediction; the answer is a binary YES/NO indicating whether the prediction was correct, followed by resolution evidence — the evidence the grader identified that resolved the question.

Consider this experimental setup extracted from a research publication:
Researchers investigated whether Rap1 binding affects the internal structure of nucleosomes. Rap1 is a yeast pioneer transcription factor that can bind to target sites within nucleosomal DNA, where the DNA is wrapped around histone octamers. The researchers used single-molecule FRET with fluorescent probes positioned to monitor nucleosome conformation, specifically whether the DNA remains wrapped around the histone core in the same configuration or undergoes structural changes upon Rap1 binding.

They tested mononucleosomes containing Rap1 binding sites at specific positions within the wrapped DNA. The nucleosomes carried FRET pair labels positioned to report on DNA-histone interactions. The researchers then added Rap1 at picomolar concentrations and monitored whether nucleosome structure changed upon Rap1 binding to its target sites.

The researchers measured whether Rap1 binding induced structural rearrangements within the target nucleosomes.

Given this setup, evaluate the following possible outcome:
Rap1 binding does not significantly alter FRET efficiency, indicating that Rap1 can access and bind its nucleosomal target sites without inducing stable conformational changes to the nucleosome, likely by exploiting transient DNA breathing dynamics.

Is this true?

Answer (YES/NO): YES